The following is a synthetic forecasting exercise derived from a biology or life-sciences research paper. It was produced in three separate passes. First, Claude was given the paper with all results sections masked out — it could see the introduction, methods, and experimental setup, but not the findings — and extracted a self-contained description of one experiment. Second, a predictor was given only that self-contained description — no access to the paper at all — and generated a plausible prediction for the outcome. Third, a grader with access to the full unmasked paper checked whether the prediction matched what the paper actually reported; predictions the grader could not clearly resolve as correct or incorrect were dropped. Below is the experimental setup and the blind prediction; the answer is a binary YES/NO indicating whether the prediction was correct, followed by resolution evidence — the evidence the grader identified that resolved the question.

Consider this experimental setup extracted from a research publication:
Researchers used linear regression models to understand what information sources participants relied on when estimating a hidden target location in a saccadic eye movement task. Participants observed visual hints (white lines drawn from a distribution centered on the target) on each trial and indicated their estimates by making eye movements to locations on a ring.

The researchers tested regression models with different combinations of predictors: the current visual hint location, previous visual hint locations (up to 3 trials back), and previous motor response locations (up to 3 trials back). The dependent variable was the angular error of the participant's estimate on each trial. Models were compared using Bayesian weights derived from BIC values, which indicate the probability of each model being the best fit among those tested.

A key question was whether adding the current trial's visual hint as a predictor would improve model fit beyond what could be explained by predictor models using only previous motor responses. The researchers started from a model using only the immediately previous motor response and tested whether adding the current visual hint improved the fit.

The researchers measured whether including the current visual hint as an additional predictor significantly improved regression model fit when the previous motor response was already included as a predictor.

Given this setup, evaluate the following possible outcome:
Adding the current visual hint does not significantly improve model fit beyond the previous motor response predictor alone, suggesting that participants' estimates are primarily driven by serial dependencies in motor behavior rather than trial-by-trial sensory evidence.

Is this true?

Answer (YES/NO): NO